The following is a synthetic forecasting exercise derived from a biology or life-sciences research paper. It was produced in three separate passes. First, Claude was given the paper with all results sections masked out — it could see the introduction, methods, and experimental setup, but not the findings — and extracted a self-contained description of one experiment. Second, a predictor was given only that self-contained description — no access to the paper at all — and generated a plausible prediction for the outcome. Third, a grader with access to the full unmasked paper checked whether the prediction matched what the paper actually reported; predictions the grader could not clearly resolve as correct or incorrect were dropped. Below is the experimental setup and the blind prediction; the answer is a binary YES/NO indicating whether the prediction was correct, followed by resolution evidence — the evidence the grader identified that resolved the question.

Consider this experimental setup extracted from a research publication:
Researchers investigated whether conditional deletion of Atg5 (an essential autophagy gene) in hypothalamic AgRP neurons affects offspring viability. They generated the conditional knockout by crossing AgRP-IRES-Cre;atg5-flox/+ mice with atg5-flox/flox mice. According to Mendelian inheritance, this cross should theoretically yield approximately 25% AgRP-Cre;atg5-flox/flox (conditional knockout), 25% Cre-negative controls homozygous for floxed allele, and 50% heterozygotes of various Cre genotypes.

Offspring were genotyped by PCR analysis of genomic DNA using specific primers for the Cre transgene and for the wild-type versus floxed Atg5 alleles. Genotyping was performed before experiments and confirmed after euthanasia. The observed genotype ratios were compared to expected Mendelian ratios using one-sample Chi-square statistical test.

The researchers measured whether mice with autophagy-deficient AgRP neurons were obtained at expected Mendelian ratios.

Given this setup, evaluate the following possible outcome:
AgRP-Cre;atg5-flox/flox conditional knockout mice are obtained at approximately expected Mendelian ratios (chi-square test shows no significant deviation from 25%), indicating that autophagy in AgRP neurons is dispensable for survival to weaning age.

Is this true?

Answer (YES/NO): YES